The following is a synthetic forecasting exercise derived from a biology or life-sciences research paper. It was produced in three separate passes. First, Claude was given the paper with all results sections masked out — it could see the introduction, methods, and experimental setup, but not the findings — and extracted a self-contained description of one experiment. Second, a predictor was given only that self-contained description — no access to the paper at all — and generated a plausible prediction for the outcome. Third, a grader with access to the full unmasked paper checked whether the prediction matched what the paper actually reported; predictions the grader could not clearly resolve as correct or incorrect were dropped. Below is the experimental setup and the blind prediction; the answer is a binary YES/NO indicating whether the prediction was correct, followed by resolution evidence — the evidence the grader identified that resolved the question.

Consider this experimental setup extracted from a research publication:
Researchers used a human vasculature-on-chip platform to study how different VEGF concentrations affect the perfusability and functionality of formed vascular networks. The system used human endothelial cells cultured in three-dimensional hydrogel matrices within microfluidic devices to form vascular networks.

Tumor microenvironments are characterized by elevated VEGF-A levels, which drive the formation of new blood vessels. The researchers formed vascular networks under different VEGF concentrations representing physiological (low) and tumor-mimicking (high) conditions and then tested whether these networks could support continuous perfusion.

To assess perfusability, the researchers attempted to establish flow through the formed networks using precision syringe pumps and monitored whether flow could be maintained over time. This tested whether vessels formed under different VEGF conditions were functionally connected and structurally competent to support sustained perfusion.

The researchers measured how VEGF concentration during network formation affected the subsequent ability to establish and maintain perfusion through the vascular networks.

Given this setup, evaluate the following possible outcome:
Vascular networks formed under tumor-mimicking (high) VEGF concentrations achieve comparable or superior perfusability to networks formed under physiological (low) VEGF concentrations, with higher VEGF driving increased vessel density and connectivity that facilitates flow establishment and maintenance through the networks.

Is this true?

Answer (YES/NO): NO